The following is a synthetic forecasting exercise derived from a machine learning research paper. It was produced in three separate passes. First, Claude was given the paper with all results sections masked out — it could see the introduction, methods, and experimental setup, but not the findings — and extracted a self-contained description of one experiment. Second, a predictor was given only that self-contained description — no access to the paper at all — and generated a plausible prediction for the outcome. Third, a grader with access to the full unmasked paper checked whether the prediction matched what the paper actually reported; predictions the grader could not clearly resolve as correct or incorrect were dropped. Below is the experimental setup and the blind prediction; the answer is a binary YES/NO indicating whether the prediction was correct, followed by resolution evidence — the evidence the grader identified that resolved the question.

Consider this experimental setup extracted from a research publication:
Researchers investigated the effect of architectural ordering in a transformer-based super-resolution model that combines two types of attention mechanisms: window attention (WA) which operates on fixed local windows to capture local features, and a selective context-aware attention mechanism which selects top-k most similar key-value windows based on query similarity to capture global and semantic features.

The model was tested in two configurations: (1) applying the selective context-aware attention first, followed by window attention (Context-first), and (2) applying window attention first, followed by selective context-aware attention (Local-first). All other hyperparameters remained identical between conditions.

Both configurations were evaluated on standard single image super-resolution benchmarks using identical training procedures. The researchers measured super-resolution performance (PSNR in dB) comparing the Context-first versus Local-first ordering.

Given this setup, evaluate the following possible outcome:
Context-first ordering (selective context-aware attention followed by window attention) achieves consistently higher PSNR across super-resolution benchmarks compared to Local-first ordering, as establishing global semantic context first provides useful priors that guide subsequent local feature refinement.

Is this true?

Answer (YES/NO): YES